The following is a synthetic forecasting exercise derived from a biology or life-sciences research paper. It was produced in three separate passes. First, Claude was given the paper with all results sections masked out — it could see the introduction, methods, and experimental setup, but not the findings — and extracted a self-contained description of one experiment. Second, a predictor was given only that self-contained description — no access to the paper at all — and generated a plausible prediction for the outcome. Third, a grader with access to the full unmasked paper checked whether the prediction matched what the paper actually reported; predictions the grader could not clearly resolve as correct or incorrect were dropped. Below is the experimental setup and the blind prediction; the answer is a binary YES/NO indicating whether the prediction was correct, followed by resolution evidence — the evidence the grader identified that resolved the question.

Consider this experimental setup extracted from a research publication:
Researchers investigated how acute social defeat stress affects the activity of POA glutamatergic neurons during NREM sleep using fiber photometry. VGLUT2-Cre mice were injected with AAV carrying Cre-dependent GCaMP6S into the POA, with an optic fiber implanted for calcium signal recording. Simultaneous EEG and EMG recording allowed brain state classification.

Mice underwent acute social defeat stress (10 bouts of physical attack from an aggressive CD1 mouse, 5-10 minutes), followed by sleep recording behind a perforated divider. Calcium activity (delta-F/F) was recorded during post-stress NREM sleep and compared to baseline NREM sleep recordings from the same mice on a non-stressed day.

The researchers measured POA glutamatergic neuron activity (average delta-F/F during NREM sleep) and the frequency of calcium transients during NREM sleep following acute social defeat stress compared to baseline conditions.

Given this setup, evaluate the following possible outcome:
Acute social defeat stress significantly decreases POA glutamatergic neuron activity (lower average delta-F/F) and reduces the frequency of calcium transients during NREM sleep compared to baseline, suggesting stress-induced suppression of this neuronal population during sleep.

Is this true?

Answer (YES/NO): NO